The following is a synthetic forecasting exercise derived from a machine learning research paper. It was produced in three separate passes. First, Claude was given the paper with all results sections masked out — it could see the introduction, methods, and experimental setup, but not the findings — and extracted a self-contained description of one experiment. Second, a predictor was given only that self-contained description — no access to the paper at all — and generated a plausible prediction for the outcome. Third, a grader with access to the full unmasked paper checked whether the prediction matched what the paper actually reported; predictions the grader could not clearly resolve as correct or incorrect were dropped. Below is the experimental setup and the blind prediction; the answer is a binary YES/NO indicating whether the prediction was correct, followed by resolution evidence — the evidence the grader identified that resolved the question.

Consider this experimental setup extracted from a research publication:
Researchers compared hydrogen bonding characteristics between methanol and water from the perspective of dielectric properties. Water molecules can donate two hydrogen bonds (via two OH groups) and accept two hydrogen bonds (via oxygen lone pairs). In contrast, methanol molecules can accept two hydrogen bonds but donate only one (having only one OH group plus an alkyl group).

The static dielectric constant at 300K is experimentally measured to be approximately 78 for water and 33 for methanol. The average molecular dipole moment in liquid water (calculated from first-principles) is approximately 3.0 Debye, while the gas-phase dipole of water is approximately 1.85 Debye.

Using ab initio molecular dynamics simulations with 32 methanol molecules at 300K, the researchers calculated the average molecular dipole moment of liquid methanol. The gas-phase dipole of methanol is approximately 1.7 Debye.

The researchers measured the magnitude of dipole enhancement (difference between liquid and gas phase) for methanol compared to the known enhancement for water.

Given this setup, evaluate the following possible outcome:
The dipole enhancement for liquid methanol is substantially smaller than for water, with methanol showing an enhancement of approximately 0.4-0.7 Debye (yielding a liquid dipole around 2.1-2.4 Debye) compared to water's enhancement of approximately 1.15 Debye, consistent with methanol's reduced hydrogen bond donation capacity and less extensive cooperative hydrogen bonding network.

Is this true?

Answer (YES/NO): NO